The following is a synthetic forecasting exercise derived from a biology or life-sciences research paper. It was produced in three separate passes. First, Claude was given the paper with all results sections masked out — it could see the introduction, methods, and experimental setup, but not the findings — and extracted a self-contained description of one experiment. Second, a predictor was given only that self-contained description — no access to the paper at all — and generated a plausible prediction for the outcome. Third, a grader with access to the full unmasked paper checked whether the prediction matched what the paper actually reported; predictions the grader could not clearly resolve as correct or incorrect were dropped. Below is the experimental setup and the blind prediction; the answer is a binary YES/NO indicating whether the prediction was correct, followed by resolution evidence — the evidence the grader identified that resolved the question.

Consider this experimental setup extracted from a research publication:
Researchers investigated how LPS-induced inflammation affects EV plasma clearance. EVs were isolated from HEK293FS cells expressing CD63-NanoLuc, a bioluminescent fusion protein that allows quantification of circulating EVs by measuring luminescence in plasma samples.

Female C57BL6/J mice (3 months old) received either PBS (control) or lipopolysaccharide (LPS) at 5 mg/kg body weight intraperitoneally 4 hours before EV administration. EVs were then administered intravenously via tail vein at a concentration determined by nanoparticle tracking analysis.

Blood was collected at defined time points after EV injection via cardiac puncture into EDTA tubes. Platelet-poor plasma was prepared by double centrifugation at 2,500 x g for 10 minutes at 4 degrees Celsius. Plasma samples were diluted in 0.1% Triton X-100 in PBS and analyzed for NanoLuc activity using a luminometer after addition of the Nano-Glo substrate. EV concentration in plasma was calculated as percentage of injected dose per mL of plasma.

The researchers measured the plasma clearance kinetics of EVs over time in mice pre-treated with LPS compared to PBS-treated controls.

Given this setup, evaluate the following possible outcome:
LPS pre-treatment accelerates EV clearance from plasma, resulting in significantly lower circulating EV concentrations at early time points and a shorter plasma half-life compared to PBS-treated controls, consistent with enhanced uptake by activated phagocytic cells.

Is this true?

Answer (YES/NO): NO